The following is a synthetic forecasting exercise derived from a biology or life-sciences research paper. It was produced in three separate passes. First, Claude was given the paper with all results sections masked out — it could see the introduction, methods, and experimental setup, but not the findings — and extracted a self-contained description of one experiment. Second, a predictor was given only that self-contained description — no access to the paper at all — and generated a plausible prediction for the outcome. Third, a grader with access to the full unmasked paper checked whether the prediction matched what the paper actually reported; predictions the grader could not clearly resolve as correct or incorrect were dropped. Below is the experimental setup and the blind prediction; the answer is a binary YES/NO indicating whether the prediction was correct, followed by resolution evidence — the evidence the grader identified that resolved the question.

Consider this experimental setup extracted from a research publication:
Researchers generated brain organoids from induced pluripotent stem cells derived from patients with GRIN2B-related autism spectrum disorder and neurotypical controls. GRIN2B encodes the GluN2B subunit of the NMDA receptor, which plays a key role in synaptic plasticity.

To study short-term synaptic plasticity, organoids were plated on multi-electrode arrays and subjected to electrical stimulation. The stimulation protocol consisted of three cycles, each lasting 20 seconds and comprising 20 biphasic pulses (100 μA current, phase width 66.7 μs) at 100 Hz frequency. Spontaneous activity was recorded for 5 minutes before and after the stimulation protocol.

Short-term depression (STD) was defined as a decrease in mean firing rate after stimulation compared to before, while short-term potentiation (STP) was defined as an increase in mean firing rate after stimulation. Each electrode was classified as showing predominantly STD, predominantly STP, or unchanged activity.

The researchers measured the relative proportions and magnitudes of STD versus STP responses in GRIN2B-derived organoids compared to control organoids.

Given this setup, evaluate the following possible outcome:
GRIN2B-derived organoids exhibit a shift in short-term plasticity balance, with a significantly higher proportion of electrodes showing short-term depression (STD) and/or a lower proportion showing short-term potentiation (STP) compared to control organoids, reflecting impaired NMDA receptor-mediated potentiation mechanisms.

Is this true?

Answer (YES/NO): NO